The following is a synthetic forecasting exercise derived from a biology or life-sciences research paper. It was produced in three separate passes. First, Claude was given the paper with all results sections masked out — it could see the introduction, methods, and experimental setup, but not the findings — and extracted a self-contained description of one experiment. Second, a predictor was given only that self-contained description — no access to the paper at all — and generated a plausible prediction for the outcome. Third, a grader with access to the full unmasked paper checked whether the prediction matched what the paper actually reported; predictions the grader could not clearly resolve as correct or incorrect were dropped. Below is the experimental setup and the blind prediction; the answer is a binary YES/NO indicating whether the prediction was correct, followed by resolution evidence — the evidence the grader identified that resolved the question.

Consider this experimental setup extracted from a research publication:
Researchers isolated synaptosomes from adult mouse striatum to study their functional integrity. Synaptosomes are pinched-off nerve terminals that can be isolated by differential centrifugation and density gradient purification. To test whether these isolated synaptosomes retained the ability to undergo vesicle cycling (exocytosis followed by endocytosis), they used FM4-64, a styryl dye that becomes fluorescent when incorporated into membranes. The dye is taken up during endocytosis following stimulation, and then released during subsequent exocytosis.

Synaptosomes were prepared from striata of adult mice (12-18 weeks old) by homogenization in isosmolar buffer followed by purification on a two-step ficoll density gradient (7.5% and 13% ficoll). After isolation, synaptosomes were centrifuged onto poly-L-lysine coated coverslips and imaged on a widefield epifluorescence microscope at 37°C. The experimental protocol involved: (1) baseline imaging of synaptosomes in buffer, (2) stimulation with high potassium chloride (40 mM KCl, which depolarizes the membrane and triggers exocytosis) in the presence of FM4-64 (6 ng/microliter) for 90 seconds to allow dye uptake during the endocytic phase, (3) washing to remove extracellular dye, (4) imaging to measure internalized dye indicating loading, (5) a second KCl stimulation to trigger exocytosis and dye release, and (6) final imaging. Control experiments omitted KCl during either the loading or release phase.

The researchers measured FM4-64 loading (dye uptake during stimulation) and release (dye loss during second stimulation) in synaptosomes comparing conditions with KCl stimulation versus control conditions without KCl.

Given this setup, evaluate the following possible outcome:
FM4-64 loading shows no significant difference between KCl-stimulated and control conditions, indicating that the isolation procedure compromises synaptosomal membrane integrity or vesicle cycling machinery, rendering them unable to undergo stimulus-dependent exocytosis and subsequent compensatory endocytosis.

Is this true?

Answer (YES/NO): NO